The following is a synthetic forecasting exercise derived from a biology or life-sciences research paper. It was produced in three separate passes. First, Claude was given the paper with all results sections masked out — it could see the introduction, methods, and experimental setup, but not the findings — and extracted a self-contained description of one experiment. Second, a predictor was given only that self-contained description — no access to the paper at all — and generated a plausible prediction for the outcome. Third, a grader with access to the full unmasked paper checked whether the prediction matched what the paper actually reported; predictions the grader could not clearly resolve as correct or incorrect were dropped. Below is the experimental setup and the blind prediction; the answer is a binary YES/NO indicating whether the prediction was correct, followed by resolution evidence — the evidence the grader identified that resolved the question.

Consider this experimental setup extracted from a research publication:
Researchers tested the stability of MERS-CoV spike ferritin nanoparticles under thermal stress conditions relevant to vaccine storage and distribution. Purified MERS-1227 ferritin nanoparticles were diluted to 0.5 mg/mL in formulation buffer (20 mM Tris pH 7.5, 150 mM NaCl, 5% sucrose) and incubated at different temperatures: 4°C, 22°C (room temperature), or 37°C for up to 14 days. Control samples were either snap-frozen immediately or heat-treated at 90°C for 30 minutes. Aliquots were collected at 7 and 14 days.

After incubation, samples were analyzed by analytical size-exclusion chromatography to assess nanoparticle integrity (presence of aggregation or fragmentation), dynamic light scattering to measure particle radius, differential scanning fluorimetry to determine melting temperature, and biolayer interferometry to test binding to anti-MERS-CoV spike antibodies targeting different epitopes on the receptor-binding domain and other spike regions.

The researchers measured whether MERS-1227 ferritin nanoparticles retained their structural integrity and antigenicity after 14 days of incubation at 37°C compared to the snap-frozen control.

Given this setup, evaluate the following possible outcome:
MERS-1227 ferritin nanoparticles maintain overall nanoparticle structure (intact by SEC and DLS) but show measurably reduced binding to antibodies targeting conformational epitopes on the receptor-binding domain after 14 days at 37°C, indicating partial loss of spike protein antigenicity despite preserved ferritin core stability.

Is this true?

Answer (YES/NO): NO